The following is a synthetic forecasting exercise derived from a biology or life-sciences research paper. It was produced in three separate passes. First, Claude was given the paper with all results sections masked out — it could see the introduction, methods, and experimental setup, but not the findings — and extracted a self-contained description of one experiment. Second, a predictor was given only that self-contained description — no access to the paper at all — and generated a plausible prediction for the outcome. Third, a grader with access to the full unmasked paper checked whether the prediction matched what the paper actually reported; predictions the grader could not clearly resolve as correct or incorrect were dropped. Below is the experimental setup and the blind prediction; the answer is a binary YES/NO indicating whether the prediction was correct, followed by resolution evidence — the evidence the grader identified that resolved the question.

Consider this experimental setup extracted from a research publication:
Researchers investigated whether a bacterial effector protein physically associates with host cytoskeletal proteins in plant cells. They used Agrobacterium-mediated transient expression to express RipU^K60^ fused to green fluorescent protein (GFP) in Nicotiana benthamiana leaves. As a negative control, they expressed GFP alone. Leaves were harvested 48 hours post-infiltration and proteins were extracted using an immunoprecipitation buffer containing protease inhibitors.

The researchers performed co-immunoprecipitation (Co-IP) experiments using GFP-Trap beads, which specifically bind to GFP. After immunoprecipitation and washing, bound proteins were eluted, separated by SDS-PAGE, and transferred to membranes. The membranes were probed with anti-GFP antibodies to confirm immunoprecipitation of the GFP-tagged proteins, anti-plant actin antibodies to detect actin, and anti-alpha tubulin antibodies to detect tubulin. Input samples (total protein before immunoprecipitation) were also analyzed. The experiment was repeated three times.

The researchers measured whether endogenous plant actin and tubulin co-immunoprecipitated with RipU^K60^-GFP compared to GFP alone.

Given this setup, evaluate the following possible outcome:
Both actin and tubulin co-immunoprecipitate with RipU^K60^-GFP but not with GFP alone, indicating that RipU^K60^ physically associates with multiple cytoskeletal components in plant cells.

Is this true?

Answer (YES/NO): YES